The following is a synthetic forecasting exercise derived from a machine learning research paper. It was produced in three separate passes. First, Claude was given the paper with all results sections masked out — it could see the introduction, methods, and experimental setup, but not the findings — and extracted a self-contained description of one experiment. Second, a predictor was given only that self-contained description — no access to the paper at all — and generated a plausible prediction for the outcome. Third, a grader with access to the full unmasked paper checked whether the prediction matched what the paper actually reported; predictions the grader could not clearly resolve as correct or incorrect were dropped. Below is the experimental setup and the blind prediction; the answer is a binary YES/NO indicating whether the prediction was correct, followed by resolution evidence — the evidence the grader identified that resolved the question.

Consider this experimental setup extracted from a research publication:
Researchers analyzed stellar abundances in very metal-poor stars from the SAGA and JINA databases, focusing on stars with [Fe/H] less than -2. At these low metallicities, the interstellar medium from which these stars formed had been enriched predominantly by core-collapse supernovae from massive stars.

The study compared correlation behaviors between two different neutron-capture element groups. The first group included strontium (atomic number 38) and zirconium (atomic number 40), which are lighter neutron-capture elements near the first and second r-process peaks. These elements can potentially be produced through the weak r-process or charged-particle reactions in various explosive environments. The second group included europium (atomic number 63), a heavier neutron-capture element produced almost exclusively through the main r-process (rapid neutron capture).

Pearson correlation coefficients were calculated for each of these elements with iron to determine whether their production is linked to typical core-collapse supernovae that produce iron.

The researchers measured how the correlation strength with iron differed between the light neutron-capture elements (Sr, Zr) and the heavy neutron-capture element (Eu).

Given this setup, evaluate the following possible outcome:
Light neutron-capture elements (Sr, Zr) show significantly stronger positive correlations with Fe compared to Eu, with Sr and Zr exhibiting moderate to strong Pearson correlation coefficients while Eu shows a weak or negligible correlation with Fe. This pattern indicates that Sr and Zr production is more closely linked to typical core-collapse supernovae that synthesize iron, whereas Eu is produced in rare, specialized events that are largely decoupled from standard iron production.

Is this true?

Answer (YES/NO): NO